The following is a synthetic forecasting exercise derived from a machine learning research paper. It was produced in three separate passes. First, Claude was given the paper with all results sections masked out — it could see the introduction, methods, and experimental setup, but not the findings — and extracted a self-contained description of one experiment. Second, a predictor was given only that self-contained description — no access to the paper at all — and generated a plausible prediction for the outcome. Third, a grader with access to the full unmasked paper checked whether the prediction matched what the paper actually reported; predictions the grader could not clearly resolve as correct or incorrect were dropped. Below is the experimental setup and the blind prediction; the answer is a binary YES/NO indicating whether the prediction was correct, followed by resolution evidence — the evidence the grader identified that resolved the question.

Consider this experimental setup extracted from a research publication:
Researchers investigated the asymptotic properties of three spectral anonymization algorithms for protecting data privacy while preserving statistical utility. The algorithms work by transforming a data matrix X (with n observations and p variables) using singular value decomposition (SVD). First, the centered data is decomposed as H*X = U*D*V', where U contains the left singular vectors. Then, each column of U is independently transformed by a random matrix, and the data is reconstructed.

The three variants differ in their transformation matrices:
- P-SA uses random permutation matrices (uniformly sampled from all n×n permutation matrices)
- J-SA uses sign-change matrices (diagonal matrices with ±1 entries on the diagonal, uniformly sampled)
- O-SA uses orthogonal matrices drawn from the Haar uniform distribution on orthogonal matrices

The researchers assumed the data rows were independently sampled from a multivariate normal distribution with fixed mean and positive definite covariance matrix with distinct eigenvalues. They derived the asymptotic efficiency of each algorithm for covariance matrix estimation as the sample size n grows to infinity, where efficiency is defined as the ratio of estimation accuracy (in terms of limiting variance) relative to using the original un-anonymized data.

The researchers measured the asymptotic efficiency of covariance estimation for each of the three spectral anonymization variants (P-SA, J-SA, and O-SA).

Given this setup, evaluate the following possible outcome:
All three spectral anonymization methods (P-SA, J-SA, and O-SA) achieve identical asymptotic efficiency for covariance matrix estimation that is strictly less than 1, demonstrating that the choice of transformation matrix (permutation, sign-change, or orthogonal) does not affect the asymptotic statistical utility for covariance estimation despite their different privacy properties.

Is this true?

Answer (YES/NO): YES